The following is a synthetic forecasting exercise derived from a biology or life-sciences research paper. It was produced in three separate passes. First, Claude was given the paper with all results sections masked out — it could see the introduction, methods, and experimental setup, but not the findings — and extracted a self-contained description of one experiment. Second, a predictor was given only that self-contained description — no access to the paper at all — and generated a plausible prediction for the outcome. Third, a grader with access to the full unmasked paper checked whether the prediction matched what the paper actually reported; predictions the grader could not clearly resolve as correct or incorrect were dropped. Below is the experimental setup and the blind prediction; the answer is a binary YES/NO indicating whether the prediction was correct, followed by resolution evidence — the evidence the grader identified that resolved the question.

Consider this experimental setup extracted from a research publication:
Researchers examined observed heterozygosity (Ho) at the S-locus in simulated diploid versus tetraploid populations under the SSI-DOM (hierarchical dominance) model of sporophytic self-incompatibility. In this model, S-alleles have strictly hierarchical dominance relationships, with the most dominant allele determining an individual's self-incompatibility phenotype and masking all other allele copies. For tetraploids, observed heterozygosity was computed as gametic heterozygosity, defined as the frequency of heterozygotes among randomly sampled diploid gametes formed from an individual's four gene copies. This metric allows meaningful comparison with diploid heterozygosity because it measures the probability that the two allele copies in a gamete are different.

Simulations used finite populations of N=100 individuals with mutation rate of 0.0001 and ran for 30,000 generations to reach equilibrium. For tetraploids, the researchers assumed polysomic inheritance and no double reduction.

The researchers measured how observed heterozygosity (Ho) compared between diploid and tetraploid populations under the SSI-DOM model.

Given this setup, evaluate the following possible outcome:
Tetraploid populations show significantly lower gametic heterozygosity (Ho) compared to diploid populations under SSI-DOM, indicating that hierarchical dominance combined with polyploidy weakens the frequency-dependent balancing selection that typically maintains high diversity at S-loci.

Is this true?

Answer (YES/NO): YES